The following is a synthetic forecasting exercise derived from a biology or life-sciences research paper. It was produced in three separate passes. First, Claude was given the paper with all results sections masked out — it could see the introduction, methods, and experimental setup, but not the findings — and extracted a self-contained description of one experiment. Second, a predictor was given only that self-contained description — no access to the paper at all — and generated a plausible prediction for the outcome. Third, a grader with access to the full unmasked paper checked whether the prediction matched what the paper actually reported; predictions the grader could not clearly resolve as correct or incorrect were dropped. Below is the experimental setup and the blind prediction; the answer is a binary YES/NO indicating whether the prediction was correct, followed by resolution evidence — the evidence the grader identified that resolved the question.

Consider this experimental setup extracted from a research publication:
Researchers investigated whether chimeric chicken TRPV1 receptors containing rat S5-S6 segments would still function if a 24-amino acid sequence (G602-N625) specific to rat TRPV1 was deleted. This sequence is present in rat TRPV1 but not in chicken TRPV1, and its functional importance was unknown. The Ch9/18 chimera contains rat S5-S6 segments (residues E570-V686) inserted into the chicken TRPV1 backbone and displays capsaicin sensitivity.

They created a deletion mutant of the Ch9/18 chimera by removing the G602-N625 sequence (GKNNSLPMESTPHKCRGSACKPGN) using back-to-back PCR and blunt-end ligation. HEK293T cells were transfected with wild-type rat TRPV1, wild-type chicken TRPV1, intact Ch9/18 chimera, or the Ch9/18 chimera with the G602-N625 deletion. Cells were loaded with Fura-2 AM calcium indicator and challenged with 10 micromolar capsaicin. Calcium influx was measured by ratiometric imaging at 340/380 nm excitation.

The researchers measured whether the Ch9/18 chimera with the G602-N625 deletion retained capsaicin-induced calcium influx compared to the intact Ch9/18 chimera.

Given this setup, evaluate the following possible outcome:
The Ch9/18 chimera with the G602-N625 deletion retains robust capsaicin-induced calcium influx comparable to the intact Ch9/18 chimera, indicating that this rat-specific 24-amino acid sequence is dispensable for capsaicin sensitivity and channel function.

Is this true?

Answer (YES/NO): NO